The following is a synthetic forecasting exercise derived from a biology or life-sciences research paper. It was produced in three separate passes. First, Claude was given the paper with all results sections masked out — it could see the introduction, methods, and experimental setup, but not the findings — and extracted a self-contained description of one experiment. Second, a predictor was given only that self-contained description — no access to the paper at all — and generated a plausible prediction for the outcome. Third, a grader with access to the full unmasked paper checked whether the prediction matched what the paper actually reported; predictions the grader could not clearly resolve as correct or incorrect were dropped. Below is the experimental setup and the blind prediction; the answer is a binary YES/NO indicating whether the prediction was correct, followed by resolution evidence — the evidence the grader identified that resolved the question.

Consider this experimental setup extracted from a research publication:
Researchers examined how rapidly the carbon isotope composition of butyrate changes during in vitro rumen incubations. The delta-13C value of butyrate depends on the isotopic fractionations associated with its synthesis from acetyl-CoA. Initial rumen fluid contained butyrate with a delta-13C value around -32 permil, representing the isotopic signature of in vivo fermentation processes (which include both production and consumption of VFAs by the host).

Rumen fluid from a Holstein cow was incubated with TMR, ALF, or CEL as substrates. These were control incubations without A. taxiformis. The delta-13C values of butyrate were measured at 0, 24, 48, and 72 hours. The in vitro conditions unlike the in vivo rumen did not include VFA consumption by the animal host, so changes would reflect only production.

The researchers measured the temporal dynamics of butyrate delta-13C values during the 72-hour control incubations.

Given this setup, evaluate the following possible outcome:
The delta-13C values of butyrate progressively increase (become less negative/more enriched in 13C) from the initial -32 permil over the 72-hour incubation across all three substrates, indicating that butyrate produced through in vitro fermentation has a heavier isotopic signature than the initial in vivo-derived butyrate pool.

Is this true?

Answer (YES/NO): YES